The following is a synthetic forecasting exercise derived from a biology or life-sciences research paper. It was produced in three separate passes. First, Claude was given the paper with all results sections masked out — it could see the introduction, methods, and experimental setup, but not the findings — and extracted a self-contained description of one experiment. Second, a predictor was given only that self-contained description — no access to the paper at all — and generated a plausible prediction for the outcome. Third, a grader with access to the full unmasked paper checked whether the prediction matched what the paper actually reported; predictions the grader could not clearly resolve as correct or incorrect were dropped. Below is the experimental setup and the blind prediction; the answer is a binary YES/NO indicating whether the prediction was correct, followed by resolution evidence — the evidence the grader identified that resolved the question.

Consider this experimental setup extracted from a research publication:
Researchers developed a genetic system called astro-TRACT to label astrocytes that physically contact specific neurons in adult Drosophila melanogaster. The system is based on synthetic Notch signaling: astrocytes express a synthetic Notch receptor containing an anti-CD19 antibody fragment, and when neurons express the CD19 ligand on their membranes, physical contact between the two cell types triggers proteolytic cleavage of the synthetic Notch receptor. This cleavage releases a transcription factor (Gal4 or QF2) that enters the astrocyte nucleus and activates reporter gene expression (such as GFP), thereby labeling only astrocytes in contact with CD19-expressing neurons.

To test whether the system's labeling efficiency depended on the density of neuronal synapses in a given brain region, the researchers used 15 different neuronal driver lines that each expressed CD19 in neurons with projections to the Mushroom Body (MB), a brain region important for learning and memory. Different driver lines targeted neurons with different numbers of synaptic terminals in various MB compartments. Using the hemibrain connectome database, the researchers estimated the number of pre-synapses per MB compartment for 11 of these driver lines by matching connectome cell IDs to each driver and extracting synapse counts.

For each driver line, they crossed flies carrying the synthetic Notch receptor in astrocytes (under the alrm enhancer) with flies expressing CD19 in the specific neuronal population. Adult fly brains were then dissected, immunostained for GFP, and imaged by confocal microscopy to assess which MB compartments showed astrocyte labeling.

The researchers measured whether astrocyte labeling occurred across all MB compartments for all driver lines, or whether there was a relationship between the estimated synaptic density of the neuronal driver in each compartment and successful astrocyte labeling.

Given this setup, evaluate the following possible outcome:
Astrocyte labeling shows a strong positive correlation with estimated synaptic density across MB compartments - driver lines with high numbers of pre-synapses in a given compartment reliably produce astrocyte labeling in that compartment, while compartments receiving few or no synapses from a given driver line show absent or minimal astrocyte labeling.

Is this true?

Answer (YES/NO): YES